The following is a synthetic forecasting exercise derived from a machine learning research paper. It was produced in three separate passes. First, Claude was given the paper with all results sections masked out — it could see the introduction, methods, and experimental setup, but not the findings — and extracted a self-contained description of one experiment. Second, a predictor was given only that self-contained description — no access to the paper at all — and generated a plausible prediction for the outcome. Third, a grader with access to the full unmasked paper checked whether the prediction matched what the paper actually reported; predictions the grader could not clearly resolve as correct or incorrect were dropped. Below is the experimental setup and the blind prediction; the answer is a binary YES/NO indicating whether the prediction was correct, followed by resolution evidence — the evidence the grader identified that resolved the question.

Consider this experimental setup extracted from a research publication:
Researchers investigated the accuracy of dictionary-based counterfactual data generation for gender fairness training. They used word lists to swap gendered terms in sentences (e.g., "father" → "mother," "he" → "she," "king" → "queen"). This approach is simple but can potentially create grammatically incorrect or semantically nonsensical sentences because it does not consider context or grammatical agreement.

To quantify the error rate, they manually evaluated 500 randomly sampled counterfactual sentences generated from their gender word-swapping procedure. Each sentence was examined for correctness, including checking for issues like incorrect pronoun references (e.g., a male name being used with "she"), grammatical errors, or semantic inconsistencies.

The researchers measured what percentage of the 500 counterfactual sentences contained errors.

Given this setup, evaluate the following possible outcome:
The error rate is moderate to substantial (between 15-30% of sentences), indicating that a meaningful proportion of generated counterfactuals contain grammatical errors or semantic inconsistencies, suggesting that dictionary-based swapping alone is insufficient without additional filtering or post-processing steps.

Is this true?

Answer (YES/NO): NO